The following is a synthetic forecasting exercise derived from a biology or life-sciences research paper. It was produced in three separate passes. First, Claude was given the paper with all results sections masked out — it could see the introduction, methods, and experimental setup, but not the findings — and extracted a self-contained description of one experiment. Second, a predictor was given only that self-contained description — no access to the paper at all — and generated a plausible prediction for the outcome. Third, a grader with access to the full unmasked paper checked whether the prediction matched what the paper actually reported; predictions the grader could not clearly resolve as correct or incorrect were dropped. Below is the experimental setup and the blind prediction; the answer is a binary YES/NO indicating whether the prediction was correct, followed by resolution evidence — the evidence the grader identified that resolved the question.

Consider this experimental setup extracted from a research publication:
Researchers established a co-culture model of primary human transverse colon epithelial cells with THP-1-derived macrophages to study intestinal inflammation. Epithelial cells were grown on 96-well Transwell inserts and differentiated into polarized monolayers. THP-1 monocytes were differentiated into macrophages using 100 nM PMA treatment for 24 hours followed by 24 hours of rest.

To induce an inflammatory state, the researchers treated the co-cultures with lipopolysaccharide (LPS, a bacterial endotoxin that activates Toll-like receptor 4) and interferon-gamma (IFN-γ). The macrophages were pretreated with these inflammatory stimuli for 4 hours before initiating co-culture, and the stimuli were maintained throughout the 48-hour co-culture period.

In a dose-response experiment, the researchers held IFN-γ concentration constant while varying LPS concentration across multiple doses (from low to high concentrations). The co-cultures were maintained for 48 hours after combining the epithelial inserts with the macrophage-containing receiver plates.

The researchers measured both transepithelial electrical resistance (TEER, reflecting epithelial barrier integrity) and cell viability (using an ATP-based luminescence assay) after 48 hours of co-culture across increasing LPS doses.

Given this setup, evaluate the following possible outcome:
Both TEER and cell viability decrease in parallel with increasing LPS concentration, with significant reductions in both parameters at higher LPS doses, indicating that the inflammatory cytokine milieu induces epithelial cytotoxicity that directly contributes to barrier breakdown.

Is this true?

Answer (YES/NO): NO